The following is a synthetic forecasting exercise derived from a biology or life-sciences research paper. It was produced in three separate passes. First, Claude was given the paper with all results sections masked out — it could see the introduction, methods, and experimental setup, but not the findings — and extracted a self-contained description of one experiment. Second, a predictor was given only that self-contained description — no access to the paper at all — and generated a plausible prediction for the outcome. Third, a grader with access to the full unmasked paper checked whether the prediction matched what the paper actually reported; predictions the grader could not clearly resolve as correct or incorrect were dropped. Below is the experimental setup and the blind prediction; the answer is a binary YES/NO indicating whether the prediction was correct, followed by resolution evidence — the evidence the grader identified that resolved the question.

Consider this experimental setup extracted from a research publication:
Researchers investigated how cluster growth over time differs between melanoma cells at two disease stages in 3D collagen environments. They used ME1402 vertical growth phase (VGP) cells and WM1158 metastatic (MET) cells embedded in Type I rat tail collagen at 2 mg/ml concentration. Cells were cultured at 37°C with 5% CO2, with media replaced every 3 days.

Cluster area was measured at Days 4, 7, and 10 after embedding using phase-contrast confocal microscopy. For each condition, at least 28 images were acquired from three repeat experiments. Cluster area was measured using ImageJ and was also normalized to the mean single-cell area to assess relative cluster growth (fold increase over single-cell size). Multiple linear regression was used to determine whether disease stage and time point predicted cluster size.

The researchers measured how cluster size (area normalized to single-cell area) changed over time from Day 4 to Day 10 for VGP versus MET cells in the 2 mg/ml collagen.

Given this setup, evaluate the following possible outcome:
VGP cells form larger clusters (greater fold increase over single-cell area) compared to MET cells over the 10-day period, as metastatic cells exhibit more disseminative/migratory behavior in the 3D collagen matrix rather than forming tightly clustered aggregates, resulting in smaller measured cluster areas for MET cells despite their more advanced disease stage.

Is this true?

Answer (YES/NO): YES